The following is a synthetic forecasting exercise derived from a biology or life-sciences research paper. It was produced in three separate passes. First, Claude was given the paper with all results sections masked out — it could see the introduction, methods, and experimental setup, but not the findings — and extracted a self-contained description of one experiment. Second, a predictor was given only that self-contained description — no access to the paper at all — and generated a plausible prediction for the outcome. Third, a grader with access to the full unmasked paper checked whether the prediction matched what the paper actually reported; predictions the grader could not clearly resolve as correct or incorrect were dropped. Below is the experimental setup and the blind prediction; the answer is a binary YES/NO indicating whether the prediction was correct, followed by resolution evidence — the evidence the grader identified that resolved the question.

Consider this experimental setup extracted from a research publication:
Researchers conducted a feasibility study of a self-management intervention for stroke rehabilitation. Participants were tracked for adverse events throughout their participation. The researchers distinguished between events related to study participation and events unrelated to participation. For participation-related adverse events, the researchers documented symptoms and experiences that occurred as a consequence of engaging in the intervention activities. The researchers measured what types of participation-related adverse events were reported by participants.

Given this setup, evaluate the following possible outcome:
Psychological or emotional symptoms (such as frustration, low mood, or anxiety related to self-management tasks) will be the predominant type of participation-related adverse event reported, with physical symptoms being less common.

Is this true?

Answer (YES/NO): NO